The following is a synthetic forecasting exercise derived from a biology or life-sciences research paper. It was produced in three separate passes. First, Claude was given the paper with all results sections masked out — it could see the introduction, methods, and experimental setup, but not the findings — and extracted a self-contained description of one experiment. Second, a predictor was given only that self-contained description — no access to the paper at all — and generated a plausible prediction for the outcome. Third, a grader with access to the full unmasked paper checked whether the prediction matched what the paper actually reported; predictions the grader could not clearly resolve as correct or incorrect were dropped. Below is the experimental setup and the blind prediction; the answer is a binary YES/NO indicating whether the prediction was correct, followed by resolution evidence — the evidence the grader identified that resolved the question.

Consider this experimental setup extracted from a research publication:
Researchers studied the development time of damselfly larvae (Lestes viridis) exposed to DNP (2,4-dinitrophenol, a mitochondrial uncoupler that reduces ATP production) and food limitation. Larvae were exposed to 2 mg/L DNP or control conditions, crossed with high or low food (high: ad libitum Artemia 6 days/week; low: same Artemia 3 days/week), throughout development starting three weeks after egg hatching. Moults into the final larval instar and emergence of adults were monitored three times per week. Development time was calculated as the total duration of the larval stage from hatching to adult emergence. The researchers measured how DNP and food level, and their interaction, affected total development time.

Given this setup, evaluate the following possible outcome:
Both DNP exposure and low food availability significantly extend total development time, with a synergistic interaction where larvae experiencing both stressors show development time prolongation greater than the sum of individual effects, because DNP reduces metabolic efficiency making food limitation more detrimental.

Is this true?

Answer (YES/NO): NO